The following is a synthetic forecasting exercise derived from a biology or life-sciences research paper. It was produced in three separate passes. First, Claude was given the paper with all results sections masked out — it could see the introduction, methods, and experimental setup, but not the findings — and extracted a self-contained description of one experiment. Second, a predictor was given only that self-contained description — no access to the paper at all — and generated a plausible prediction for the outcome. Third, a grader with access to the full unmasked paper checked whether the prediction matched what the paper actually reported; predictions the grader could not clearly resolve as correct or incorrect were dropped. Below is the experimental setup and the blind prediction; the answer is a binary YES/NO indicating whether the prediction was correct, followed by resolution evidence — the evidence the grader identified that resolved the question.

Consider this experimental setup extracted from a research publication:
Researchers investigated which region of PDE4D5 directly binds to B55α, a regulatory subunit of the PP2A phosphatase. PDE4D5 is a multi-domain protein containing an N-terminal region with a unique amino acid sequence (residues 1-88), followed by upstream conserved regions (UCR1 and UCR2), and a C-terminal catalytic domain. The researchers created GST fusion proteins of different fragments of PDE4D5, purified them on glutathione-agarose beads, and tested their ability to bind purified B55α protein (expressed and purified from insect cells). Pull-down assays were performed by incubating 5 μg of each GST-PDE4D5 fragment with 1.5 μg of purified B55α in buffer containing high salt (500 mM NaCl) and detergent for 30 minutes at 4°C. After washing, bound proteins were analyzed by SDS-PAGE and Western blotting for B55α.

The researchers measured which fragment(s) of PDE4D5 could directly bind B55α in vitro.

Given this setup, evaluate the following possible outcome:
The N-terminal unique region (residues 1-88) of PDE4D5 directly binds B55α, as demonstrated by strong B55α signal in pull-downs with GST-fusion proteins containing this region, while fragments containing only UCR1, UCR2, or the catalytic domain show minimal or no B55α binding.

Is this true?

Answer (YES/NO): NO